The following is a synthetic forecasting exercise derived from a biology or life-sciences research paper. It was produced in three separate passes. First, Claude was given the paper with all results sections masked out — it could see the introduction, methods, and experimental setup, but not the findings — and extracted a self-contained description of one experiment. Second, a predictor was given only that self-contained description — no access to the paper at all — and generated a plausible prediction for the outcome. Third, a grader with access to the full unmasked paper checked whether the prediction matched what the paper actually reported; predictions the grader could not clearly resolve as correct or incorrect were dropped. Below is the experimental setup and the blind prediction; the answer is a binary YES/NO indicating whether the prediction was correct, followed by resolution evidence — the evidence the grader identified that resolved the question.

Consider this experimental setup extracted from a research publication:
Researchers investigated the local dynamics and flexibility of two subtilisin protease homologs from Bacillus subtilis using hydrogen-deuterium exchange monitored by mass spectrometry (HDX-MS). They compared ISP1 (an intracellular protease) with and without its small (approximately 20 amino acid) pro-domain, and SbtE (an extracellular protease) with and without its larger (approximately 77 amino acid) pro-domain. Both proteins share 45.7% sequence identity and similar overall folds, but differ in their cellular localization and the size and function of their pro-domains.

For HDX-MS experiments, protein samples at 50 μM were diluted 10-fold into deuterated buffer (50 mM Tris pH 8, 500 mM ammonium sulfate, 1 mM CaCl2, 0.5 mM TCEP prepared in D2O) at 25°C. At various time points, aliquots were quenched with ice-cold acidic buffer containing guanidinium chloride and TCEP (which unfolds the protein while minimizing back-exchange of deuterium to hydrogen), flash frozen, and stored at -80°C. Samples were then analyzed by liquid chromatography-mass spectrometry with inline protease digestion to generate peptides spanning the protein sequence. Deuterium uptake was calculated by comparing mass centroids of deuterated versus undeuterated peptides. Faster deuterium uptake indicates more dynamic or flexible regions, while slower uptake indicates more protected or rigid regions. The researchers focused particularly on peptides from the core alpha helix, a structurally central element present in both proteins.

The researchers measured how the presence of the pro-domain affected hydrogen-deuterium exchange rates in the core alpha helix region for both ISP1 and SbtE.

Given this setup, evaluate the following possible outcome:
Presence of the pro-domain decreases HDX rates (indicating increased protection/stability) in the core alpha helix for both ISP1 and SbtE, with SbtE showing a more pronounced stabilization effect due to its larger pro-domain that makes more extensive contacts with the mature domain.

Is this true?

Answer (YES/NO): NO